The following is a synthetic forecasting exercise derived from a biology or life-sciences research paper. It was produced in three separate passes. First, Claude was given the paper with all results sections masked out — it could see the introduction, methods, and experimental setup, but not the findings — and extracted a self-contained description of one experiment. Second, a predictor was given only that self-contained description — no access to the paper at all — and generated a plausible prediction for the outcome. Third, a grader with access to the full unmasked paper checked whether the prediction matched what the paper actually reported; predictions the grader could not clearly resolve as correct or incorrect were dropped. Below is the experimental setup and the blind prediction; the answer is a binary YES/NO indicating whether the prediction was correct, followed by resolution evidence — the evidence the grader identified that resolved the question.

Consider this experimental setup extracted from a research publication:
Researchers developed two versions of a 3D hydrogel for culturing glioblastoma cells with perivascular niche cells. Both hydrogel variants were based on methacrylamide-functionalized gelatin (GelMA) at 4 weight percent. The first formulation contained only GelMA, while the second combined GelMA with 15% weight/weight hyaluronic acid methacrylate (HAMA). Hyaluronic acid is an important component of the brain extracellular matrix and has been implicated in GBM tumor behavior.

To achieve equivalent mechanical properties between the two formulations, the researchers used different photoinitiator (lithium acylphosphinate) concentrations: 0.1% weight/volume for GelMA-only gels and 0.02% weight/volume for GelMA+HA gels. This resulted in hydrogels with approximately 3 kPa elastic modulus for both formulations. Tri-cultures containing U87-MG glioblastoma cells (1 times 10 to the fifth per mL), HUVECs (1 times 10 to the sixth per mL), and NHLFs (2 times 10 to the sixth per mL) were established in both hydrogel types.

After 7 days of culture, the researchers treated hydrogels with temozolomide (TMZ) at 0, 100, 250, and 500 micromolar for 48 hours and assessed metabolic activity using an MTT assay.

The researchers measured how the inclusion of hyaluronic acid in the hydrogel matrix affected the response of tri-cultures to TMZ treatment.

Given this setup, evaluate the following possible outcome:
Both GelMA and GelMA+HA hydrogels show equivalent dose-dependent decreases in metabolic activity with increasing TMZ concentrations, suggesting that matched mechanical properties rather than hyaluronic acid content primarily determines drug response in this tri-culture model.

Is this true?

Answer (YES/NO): NO